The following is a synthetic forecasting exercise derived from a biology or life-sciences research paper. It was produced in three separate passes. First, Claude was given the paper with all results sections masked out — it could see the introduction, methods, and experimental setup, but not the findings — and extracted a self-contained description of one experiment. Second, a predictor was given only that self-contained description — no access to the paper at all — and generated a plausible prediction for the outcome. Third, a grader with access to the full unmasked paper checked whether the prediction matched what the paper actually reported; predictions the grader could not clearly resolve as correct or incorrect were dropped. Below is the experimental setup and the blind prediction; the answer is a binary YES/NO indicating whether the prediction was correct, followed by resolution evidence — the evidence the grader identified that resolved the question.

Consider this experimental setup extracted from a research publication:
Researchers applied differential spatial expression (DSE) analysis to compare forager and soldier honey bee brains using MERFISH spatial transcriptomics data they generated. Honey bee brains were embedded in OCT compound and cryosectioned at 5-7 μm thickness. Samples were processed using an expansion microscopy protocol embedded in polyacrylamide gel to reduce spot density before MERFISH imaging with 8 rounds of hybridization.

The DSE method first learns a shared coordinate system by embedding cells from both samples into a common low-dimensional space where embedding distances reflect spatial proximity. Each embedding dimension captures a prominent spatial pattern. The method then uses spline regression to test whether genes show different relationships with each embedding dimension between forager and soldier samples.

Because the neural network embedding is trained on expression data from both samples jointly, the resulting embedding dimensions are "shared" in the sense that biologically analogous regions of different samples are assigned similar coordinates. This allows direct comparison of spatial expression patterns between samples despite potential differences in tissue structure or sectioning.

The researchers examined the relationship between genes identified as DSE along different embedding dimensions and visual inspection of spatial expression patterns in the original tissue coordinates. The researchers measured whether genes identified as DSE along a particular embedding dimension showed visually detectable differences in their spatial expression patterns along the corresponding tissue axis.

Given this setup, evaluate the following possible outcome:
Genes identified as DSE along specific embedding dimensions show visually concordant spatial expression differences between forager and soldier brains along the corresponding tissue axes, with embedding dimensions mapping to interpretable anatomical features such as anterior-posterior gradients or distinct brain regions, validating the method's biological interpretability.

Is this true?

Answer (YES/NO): YES